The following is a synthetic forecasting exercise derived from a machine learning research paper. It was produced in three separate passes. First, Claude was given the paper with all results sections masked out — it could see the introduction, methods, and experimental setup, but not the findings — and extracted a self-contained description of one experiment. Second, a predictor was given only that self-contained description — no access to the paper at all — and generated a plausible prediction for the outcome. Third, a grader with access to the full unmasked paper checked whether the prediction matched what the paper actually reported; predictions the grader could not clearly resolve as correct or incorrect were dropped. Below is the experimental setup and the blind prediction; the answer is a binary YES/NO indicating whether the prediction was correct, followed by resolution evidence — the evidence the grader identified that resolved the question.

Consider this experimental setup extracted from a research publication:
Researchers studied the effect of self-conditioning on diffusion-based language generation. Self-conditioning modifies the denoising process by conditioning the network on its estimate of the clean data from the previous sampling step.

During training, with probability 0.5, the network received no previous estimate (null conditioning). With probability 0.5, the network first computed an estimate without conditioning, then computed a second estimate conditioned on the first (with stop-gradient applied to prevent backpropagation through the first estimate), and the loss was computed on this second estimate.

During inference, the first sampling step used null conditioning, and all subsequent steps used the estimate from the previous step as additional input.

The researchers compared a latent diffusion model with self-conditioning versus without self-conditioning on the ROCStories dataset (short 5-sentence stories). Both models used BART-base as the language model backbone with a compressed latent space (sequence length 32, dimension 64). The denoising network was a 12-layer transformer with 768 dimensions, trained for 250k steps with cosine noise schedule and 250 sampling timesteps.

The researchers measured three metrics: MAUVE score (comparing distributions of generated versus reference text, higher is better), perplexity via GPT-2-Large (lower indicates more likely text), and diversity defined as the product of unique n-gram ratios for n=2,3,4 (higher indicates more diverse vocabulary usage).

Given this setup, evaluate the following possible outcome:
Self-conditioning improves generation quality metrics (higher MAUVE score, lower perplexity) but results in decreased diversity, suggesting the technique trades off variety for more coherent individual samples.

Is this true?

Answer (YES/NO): YES